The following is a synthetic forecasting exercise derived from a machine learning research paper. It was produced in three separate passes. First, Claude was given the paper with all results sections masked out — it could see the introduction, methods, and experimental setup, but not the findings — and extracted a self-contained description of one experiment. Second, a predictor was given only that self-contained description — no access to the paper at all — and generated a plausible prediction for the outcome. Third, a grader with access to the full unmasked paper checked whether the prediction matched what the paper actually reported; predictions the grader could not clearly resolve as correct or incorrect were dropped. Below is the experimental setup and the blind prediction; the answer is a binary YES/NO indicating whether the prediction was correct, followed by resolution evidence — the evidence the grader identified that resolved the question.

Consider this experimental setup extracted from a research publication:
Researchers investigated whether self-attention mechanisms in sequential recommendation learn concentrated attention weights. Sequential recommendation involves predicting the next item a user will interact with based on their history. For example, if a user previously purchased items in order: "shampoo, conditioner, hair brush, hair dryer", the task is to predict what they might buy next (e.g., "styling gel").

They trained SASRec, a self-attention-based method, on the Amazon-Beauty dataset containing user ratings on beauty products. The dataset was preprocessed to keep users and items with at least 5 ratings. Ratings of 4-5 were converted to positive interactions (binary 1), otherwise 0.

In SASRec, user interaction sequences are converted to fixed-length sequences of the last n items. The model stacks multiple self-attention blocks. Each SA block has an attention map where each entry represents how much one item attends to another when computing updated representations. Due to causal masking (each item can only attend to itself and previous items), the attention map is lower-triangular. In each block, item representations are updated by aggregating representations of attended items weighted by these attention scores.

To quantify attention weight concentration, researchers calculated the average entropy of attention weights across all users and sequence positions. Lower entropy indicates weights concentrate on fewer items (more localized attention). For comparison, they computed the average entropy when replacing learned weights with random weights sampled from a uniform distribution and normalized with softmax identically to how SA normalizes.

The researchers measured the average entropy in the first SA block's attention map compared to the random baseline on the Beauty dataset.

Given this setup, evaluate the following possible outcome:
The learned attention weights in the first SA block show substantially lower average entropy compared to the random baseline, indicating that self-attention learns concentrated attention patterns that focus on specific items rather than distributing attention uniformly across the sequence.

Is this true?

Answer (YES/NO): NO